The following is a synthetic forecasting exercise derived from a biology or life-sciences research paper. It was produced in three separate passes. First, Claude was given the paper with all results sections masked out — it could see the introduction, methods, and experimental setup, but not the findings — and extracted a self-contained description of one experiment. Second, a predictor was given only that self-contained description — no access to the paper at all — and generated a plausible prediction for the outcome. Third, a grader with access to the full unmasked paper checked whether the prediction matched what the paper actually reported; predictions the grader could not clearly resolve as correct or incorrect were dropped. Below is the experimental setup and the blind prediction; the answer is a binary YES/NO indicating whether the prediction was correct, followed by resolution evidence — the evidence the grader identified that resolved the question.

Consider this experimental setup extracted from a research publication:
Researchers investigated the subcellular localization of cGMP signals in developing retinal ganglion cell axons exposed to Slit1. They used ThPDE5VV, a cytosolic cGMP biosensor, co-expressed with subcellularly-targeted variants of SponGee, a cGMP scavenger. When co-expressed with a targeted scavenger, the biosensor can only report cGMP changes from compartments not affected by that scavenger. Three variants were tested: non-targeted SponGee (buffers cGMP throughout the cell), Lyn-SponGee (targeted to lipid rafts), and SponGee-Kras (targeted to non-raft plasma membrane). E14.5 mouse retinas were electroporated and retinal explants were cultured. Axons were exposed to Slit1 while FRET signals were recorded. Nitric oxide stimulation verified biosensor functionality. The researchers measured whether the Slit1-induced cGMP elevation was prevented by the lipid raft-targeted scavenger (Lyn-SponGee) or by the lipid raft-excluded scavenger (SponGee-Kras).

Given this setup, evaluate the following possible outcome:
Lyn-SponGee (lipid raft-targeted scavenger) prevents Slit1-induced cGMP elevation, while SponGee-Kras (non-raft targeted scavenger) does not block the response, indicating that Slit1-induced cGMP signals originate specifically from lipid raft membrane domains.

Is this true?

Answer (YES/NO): NO